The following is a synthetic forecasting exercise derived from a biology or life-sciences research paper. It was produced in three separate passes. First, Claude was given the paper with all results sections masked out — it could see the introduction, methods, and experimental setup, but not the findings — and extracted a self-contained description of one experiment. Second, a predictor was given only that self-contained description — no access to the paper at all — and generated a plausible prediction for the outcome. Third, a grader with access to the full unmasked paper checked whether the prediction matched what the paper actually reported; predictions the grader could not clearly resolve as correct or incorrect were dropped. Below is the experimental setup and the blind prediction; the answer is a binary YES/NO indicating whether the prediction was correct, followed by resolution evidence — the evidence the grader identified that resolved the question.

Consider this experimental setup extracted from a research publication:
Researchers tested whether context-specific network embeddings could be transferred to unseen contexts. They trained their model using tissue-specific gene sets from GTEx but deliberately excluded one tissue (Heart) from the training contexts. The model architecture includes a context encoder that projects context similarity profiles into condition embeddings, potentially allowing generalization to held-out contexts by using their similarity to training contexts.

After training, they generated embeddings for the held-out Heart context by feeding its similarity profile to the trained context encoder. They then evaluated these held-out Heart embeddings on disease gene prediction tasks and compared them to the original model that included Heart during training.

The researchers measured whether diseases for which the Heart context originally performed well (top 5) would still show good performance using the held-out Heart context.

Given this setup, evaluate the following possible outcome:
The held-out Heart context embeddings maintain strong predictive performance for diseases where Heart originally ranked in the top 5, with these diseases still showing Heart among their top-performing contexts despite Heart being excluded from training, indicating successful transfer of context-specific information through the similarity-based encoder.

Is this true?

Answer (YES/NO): YES